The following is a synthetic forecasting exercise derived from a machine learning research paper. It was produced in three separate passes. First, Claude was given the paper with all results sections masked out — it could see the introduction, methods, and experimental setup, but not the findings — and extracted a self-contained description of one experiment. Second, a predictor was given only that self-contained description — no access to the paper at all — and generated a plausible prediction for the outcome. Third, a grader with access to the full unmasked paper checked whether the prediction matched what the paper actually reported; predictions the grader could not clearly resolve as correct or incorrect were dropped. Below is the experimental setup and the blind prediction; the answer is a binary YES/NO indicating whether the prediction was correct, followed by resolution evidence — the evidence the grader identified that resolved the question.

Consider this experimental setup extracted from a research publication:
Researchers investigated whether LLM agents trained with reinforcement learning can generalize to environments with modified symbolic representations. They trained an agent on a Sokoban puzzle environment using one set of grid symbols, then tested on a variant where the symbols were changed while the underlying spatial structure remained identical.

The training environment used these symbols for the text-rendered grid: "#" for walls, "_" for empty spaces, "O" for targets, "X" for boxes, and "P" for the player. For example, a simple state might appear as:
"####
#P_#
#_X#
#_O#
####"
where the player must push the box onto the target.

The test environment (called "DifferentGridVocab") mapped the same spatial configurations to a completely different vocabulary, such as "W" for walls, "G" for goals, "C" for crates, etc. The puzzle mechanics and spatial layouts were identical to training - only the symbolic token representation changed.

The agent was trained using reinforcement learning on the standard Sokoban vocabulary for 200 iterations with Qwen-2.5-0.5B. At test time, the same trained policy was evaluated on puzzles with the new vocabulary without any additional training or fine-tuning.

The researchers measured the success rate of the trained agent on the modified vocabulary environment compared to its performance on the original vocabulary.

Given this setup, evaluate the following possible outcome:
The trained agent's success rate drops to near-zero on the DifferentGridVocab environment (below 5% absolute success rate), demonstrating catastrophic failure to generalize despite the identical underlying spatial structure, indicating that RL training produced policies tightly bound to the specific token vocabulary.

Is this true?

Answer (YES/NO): NO